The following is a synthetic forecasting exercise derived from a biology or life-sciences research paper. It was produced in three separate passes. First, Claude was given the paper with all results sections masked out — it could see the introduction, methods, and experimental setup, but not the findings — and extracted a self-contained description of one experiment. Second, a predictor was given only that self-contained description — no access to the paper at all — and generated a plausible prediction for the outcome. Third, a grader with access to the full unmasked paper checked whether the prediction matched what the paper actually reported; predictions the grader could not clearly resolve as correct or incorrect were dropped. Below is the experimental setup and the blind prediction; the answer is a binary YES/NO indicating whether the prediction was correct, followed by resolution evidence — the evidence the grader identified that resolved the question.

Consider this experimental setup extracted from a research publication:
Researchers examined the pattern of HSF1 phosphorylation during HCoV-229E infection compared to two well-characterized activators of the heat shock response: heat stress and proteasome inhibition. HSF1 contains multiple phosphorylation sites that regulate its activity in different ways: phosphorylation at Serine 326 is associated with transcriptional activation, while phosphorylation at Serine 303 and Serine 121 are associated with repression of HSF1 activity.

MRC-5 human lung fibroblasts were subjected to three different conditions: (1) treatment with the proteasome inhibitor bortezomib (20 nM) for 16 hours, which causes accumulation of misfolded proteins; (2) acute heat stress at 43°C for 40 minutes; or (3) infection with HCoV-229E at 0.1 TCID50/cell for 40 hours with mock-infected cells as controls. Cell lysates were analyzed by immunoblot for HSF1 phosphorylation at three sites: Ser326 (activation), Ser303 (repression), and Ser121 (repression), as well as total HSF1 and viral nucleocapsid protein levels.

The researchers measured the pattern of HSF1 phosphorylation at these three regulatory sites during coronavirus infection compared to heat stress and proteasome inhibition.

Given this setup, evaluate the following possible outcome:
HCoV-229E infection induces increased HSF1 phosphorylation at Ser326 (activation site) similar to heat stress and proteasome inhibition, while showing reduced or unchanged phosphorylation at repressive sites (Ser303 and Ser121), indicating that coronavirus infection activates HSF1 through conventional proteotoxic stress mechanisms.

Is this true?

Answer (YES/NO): NO